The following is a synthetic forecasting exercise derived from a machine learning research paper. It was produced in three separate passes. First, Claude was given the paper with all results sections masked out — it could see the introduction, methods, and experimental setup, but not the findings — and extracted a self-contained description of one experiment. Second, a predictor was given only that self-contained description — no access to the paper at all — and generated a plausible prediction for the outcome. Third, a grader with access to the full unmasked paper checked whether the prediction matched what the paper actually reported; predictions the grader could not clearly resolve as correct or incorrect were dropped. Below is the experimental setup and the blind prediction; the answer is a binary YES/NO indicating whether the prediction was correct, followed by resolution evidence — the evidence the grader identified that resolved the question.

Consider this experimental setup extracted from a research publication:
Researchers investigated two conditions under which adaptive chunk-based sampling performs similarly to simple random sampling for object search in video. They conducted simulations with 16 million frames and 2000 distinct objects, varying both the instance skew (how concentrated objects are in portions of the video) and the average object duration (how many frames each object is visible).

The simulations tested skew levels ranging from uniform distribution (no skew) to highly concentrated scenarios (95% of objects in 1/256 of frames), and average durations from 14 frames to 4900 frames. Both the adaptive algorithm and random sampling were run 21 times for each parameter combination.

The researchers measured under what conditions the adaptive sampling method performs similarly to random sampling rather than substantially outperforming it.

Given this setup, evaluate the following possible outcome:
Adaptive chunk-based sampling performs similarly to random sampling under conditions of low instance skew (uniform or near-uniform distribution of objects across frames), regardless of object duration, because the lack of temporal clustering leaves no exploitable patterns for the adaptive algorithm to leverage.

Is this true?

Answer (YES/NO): YES